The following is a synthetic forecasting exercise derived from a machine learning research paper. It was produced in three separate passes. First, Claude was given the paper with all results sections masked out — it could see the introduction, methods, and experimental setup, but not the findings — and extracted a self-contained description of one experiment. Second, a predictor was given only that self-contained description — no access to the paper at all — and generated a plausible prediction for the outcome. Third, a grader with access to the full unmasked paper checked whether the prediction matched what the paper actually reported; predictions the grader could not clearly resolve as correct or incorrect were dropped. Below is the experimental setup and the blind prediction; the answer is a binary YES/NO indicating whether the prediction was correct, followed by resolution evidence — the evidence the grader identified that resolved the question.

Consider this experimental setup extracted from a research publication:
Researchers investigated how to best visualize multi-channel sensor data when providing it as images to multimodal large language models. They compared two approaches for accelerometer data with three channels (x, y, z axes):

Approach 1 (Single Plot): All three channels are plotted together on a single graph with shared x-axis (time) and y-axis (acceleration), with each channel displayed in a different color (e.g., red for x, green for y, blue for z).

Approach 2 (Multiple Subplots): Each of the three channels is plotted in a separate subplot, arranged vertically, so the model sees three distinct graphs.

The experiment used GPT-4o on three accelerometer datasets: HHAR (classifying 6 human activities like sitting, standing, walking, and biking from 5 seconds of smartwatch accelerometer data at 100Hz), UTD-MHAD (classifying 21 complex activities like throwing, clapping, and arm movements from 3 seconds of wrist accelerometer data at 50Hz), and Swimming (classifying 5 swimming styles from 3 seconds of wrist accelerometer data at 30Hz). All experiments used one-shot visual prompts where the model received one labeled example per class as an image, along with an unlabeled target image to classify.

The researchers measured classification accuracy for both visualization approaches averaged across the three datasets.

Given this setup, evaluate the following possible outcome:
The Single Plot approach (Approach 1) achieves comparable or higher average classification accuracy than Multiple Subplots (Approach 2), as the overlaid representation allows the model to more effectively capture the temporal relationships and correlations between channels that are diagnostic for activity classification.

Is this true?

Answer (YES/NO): YES